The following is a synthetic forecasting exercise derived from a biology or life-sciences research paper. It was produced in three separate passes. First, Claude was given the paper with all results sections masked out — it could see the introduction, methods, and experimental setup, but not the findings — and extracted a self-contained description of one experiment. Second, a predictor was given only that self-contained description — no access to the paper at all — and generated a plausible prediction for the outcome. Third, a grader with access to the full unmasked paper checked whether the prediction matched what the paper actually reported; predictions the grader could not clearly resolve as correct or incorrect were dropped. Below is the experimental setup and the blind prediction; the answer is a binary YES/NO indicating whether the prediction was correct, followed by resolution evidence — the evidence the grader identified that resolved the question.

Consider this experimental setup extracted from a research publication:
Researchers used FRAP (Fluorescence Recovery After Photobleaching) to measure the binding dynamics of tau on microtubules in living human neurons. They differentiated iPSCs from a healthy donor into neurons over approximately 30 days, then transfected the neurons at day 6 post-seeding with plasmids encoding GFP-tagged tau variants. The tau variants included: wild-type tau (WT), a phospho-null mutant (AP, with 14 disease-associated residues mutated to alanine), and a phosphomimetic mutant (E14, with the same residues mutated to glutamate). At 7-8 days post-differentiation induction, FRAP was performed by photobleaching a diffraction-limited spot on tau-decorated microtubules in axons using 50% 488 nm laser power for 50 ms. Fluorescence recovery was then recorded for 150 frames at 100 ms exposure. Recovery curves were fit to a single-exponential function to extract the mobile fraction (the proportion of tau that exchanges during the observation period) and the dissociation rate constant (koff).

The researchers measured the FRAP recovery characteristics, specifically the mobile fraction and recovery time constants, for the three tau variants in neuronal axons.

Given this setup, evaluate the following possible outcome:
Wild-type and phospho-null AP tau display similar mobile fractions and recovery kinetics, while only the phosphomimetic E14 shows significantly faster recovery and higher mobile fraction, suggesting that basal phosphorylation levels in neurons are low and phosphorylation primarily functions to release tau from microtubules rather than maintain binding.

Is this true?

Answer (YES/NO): NO